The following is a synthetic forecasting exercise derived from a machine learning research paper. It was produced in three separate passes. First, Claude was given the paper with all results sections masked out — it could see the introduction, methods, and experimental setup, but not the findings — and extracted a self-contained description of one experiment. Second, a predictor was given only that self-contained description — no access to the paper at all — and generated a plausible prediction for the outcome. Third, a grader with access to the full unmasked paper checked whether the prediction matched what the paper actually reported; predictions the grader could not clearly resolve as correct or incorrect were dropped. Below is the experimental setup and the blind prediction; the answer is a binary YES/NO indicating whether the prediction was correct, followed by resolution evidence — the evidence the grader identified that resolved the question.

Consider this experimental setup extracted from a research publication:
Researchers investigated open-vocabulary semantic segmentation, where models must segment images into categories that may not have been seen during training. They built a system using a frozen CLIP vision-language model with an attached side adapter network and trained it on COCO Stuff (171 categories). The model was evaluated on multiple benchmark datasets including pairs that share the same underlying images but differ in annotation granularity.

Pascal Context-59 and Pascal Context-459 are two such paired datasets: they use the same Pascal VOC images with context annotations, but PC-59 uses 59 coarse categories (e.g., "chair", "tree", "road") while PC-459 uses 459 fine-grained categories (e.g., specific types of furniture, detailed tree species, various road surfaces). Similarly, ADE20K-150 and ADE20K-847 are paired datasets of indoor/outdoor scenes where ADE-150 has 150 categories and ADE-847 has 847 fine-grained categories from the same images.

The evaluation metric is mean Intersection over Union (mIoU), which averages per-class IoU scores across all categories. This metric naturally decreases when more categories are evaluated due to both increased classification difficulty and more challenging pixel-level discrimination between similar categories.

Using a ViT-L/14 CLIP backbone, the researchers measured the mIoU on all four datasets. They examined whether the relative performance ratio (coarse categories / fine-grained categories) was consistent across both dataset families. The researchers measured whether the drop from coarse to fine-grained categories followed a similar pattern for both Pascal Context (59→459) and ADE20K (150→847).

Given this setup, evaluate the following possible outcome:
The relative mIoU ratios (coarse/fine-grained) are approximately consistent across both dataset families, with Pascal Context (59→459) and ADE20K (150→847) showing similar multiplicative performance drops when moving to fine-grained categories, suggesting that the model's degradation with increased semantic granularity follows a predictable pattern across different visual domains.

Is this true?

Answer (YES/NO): NO